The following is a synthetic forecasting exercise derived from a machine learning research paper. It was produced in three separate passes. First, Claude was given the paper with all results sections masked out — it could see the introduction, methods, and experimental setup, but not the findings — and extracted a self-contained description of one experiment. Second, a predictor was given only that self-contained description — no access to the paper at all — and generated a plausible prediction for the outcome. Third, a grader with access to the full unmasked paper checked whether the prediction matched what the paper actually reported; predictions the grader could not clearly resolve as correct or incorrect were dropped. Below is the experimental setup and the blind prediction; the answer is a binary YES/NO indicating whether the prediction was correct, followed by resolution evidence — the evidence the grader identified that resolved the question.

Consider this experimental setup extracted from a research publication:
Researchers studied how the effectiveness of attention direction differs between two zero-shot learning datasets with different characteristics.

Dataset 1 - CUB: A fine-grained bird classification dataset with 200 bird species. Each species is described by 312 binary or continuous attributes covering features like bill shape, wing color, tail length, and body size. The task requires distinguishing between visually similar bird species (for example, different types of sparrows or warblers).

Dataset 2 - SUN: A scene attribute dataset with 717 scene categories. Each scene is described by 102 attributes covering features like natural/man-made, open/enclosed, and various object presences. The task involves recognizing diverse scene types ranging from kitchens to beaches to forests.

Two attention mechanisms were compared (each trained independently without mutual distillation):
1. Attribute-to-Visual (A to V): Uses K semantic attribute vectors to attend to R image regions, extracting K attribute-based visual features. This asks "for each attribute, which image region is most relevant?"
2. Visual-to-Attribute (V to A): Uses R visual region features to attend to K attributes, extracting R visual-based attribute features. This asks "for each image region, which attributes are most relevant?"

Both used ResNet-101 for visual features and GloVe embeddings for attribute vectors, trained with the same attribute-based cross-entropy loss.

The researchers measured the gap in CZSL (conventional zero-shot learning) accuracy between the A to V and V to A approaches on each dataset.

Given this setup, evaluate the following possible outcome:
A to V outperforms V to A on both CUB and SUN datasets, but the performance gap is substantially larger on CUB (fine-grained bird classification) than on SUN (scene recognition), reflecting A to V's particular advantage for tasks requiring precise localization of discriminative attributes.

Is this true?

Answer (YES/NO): YES